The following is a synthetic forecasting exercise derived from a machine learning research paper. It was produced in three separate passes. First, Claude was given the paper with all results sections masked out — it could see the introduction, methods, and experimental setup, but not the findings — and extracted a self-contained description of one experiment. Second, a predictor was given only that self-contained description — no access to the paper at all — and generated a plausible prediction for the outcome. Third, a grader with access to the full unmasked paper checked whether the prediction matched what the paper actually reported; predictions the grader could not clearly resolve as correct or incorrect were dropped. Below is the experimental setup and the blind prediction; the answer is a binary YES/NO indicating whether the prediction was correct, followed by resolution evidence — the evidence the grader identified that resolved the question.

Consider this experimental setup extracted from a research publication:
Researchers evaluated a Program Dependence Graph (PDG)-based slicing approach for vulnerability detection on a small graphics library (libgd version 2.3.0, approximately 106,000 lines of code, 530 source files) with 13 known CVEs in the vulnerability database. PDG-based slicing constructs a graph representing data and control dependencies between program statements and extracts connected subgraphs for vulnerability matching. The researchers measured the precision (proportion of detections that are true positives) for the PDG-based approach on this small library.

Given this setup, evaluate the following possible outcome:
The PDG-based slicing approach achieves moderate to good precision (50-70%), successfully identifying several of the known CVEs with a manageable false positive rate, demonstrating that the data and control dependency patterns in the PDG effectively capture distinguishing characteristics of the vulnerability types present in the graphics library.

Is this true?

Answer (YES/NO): NO